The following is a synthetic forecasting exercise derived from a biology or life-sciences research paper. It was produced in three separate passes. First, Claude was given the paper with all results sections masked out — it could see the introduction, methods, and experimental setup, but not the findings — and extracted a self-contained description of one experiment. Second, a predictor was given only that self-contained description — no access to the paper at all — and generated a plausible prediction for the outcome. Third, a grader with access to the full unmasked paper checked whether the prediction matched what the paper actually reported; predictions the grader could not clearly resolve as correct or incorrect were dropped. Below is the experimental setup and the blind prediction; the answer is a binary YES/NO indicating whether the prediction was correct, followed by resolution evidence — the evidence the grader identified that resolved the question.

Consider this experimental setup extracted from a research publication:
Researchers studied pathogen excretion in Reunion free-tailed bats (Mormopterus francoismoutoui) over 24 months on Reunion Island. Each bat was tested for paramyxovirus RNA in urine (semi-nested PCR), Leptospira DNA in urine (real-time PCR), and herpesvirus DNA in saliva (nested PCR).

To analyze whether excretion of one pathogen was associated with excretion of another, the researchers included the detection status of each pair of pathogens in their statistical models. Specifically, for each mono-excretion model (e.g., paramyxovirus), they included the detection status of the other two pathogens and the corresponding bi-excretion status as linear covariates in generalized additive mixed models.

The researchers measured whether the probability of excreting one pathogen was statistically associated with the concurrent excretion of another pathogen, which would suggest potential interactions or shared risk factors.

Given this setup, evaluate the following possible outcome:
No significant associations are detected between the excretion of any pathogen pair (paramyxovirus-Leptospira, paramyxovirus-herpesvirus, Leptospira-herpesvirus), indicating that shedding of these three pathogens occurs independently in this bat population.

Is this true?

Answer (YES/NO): NO